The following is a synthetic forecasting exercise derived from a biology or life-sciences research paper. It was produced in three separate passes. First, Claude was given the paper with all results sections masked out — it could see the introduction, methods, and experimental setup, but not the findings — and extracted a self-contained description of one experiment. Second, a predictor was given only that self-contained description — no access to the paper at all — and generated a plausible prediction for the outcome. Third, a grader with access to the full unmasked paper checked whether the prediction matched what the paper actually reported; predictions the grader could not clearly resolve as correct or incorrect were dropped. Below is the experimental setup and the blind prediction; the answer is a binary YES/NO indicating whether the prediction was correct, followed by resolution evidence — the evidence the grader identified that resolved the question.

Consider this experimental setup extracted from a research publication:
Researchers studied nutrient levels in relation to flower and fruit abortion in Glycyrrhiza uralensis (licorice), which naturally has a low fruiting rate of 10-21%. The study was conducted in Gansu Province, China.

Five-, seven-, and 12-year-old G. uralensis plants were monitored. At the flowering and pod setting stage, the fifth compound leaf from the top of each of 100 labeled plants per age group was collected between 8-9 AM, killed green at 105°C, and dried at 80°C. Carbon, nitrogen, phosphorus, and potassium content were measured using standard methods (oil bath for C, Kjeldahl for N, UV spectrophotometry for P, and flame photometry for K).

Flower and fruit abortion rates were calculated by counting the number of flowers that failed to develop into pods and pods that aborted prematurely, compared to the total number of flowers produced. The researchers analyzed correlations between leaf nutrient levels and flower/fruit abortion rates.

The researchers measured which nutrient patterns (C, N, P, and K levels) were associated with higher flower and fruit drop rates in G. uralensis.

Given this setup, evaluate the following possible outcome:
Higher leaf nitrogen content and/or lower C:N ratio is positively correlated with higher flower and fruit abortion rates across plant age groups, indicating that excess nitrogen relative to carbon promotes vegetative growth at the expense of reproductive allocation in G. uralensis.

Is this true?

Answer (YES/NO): NO